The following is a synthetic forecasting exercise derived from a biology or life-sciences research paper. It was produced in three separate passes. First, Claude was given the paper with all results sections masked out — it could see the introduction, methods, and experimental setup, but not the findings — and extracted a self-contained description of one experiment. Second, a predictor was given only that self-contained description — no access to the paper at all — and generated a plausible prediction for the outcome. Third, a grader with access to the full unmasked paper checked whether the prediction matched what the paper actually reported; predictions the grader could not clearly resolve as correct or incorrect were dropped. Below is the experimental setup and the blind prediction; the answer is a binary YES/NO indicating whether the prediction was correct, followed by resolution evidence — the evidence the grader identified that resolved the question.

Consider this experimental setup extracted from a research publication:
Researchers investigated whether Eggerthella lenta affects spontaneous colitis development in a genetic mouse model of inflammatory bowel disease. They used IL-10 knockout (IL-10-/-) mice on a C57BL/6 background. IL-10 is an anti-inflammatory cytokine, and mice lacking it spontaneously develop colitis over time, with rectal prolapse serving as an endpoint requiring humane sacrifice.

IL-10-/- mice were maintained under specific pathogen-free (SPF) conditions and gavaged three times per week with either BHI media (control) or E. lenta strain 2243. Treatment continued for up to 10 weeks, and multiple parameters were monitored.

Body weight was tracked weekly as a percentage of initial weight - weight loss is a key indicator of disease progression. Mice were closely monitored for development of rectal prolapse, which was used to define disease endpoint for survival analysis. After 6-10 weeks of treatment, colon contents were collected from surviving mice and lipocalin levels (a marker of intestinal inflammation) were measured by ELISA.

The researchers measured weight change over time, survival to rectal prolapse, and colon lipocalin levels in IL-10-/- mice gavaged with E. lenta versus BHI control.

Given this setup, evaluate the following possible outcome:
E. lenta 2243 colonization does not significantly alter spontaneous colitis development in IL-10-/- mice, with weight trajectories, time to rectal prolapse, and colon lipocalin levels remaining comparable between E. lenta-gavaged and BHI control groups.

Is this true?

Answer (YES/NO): NO